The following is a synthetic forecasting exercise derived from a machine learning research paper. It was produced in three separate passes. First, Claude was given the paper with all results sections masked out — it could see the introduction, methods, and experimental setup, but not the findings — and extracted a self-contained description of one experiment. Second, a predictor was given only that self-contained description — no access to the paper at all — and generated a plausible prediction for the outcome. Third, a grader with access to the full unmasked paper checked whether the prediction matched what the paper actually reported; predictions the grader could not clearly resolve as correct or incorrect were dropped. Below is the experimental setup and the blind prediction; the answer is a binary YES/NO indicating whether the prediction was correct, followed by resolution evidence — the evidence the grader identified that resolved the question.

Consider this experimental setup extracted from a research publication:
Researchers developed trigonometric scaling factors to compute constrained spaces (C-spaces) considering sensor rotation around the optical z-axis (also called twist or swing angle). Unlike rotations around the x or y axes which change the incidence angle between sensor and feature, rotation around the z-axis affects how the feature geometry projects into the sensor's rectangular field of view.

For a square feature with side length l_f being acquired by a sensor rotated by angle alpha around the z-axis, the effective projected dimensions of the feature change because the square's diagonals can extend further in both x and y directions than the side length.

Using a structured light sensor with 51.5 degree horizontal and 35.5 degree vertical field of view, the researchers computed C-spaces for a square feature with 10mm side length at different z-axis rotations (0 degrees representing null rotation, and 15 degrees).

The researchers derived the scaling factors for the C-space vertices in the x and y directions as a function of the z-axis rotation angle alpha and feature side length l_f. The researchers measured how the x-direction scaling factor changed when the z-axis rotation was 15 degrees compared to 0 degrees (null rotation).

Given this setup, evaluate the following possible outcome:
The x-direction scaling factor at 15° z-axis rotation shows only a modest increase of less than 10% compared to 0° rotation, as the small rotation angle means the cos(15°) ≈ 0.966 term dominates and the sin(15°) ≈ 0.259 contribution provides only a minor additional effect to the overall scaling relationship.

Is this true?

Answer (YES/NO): NO